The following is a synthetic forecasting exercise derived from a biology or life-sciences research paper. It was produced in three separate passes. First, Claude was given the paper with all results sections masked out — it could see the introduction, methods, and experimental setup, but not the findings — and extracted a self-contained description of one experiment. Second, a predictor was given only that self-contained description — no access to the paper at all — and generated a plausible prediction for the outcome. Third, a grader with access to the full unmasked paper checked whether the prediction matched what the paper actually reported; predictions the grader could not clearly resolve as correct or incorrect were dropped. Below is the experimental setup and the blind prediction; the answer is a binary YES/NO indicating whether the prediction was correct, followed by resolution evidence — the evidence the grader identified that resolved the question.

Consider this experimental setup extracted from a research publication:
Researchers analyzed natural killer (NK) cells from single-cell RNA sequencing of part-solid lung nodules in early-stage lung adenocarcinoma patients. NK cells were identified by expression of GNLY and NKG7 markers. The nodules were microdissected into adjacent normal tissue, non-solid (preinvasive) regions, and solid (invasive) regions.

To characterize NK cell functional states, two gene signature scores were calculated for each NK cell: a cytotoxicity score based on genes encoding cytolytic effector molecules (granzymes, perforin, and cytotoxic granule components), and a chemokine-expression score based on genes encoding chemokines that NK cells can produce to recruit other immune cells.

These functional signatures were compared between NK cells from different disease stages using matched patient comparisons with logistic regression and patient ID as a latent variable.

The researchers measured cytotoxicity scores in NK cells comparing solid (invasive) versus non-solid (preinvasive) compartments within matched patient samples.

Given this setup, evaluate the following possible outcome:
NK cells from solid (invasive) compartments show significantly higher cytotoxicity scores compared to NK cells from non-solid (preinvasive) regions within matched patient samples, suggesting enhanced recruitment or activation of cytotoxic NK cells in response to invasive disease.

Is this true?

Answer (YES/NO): NO